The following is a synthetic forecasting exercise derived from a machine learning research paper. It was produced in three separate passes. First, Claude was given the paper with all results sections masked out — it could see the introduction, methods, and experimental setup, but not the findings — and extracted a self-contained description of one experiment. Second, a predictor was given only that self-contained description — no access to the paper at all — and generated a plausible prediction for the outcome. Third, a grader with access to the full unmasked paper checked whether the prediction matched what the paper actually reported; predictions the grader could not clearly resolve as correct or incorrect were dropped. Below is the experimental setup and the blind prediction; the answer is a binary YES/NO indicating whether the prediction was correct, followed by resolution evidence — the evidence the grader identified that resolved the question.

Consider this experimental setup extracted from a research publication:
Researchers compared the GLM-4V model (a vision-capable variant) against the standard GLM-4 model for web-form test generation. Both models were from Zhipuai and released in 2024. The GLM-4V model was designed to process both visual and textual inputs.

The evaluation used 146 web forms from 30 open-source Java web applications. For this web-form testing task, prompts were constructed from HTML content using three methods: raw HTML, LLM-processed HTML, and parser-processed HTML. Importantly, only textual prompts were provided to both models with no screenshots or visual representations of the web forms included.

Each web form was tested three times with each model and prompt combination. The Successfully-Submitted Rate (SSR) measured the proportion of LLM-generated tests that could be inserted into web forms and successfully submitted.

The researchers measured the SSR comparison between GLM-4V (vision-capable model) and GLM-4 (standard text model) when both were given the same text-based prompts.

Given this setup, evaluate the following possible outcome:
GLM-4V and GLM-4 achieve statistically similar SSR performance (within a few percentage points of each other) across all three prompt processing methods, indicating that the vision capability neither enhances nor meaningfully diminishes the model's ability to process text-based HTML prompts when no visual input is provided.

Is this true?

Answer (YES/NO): NO